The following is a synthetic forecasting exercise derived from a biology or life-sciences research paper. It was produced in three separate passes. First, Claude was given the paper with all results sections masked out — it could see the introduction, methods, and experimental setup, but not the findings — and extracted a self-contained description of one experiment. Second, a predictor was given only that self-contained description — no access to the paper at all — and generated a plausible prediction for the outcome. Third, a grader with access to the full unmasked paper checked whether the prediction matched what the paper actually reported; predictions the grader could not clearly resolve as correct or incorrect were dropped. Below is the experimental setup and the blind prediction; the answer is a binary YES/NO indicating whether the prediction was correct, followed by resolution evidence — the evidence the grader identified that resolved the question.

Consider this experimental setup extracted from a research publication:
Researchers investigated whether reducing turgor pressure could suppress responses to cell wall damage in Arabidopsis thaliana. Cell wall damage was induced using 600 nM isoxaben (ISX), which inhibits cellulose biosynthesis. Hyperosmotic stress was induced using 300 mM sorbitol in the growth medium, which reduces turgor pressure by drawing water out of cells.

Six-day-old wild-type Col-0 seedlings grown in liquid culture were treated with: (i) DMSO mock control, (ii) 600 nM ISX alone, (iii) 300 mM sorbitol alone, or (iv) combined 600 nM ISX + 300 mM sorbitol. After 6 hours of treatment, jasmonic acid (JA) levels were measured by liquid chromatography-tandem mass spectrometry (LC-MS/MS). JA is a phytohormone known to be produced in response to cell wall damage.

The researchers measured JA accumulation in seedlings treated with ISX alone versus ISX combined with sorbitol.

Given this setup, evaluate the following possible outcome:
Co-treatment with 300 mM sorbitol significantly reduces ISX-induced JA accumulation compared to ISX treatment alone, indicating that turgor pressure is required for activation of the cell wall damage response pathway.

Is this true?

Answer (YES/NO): YES